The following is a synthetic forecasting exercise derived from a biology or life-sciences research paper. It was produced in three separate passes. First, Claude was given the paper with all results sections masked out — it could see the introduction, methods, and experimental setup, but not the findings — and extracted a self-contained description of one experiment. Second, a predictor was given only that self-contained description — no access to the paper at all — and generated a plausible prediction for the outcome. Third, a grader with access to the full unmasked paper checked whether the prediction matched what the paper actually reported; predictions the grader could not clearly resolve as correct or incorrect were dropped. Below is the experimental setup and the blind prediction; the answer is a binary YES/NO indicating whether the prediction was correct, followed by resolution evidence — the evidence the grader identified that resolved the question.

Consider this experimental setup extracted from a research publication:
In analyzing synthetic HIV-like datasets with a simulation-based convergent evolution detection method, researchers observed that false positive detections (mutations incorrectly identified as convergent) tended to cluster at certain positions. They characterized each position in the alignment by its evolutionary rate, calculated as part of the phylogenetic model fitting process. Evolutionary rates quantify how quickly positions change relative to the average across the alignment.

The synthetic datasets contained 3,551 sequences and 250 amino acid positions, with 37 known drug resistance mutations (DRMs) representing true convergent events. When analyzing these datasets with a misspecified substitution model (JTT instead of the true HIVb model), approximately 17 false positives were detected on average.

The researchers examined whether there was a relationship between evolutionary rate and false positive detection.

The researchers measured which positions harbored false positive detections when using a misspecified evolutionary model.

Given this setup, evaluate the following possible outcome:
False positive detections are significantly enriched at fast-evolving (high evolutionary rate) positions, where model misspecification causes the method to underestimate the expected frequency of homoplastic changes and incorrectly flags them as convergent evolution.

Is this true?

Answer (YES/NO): YES